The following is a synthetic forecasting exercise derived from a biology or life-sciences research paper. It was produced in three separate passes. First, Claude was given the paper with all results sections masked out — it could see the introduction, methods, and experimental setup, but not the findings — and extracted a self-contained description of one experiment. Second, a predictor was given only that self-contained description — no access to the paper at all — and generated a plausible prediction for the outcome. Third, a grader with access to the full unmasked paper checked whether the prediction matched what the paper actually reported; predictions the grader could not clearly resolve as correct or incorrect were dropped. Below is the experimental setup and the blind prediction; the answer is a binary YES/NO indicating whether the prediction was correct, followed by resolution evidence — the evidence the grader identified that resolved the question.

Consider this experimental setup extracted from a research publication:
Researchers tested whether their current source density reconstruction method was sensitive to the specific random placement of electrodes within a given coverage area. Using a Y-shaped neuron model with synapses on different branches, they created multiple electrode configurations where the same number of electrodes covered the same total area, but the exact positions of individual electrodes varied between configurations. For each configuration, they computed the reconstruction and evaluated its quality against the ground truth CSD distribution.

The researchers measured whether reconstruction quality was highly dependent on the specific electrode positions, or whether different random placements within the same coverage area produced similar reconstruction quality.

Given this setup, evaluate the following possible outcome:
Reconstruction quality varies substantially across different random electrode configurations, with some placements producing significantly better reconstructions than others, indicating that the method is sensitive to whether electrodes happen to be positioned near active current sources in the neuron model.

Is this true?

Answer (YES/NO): NO